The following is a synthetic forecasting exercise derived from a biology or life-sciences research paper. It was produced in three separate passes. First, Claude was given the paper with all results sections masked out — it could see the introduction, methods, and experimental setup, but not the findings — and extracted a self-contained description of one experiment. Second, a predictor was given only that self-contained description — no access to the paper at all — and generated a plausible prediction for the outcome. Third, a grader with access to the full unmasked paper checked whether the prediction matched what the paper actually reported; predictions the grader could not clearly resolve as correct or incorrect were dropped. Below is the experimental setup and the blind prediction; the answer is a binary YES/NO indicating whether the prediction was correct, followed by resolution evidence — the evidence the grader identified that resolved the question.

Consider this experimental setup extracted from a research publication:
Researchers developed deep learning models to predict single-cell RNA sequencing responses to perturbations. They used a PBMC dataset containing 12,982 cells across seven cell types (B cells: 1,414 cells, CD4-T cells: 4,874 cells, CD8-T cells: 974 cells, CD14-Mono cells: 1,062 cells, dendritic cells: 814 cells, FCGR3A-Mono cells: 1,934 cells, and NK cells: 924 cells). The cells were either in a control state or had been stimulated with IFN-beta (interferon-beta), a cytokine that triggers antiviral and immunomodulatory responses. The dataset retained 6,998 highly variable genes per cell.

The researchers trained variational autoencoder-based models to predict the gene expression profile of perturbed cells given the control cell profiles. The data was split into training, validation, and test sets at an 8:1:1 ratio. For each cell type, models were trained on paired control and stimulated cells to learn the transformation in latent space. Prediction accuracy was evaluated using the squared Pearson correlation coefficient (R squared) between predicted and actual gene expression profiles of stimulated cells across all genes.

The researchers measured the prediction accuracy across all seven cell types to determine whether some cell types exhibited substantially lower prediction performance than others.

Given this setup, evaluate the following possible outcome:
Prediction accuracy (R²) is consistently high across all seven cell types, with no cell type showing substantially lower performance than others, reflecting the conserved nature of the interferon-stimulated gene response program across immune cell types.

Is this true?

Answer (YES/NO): NO